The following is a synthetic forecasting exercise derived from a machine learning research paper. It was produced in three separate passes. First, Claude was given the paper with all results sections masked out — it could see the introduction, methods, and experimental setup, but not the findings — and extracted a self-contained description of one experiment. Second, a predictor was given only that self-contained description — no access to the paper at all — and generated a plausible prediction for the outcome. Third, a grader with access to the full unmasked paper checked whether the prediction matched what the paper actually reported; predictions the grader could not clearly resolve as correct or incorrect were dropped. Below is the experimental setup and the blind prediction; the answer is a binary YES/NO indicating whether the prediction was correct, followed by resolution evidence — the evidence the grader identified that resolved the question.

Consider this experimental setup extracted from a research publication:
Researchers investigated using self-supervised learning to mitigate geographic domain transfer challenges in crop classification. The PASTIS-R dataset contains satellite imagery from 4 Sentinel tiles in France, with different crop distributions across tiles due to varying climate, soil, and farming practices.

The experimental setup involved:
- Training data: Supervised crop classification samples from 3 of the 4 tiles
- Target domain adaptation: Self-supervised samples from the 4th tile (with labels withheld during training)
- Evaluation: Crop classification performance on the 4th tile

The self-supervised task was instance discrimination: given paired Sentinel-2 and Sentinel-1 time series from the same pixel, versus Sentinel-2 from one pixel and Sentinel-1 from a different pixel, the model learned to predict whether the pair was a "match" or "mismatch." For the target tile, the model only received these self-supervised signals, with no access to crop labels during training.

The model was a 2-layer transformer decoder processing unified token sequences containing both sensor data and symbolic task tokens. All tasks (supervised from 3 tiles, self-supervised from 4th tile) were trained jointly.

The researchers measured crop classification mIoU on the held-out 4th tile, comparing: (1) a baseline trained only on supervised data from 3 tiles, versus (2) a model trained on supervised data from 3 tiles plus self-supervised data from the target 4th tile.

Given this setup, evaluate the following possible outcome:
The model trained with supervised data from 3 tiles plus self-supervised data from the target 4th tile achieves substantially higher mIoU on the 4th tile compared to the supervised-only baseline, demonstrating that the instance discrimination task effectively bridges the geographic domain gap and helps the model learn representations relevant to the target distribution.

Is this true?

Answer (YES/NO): NO